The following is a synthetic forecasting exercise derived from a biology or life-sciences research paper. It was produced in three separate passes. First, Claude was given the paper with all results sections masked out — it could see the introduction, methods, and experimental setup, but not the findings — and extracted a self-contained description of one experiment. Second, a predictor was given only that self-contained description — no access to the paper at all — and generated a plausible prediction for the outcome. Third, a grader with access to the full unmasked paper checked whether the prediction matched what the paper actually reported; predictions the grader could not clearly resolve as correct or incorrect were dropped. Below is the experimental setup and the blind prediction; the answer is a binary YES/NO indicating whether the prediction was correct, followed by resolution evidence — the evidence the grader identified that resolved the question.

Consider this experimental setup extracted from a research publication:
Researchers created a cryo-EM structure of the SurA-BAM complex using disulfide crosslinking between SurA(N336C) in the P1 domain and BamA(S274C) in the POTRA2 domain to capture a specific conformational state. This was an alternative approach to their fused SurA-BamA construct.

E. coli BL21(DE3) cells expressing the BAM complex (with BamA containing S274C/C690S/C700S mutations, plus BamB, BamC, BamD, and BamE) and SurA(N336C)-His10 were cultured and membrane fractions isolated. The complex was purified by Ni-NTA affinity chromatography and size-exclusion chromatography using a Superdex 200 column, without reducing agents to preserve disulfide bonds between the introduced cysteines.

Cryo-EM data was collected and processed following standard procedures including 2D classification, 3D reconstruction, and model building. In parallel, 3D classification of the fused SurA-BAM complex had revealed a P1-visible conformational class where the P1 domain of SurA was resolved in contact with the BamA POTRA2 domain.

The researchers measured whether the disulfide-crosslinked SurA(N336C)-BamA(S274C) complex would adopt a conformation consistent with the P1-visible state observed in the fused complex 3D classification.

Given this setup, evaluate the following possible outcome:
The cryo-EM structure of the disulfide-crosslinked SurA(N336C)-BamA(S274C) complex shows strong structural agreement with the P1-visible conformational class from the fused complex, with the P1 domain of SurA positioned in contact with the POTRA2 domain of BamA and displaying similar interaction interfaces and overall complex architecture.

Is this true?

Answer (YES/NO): NO